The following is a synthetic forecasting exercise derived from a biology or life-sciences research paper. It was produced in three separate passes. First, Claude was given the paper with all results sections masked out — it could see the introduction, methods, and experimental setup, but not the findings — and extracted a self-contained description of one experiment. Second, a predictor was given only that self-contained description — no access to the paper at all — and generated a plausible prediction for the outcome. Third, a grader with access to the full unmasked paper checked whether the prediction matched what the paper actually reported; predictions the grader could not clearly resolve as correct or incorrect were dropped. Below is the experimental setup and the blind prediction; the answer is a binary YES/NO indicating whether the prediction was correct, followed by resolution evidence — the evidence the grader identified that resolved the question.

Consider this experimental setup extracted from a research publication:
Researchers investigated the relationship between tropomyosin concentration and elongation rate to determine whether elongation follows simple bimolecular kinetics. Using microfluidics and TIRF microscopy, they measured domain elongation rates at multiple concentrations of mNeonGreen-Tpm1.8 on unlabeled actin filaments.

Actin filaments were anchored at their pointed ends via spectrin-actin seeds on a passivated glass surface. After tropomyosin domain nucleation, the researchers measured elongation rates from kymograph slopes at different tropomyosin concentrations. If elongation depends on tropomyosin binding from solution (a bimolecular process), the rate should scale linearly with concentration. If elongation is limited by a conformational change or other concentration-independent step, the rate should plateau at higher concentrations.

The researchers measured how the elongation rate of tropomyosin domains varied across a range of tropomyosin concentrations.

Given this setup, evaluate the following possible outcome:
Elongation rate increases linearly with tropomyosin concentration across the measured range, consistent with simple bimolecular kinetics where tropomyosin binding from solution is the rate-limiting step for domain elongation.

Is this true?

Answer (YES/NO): YES